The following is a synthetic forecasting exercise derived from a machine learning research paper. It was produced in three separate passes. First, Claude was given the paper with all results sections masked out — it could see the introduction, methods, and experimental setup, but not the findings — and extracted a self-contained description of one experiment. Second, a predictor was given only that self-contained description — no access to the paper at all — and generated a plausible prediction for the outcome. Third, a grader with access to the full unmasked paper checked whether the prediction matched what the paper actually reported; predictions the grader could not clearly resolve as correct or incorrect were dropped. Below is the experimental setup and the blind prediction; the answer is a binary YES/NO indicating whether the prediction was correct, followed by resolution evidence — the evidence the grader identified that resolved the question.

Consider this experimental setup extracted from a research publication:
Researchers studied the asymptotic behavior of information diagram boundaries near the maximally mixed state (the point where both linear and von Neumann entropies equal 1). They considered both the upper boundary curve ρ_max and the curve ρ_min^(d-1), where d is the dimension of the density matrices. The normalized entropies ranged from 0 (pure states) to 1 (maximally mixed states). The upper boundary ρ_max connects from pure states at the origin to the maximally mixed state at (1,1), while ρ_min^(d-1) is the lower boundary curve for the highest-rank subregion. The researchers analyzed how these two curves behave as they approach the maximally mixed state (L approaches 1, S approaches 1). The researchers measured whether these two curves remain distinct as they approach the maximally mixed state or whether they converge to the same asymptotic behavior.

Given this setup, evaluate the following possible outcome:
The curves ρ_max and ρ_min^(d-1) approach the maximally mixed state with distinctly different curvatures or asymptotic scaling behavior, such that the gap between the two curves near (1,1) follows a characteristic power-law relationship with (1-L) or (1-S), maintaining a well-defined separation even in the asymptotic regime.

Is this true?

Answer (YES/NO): NO